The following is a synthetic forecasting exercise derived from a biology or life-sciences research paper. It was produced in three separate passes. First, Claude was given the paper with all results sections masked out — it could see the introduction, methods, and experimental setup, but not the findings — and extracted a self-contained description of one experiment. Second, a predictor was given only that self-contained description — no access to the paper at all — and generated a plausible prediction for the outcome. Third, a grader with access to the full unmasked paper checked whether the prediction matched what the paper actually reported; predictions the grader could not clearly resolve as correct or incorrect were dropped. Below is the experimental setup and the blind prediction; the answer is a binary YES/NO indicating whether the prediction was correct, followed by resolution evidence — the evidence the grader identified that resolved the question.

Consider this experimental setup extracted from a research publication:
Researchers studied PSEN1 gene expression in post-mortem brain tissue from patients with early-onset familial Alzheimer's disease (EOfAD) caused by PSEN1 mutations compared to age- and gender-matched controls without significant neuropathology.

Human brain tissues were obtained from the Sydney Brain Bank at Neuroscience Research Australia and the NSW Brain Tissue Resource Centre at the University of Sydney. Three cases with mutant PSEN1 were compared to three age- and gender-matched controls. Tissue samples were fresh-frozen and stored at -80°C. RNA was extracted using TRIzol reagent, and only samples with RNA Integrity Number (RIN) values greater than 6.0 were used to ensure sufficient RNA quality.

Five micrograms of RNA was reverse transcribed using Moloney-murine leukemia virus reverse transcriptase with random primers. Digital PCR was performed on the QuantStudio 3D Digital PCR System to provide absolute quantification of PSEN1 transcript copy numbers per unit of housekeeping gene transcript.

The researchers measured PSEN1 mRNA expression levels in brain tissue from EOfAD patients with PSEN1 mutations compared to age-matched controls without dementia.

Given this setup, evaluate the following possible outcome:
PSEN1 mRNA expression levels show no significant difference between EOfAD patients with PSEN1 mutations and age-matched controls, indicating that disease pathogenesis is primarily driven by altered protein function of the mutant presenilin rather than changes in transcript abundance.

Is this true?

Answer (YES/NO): NO